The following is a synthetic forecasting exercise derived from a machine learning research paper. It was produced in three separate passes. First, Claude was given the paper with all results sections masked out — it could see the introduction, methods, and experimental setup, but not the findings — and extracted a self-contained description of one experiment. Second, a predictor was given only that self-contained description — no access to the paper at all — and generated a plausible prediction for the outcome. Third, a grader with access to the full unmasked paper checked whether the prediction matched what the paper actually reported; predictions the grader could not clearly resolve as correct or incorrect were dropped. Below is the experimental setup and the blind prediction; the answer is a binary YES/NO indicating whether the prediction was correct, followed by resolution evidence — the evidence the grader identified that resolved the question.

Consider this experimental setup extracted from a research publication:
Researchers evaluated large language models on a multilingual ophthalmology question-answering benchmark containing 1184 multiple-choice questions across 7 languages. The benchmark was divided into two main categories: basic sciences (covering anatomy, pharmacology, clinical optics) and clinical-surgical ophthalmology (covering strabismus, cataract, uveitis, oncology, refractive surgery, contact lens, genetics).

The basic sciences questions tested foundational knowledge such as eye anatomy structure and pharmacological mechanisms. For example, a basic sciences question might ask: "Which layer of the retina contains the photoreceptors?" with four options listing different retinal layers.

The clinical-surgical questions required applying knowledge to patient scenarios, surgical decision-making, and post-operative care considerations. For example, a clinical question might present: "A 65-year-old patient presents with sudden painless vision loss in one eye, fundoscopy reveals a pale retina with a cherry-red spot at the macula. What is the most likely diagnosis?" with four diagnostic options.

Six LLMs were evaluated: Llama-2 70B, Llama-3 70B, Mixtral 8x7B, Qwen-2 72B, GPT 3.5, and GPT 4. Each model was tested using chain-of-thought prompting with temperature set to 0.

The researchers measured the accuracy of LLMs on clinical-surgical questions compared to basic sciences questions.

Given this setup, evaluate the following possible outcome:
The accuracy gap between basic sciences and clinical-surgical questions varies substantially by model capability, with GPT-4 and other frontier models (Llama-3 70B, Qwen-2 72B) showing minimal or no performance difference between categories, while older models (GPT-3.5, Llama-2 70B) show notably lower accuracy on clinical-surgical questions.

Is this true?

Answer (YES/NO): NO